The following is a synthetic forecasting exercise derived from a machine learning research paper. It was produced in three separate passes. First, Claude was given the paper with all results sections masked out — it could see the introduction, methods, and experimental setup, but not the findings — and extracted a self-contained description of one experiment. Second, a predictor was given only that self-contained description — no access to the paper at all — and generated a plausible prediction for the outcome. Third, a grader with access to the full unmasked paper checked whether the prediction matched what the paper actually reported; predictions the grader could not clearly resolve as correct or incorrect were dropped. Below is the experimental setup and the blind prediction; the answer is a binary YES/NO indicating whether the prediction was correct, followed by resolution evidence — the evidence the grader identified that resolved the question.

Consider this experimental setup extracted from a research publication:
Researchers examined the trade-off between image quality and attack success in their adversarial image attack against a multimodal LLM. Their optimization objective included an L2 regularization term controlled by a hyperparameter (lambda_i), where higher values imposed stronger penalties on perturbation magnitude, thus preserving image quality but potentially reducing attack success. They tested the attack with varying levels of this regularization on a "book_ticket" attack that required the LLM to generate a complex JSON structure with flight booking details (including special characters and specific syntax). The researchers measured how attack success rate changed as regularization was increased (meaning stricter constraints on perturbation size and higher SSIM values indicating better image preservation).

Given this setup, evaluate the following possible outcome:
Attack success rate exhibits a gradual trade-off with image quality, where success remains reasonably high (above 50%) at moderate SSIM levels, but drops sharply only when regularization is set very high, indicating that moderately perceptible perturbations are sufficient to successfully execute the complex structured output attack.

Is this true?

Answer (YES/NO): NO